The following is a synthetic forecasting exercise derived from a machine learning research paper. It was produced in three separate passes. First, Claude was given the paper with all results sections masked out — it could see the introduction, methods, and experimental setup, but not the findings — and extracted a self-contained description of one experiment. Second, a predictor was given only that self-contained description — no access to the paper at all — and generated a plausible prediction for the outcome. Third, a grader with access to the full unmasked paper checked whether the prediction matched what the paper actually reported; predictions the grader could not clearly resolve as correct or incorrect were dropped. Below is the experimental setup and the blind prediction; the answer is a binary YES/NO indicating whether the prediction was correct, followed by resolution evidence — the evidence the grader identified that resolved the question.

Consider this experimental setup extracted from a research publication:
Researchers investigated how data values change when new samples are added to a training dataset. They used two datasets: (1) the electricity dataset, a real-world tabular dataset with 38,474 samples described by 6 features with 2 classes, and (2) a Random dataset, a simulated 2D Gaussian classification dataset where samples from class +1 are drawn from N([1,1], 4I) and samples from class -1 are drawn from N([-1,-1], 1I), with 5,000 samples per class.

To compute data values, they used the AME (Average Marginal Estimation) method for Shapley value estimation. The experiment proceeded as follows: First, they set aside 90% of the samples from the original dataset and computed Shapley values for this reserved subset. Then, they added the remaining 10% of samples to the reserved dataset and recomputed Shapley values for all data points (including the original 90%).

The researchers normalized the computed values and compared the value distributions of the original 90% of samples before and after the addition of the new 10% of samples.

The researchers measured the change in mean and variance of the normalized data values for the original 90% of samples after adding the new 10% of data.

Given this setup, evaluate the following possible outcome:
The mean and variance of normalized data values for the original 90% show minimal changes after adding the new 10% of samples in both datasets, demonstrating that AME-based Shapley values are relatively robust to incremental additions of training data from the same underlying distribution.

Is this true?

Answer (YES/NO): YES